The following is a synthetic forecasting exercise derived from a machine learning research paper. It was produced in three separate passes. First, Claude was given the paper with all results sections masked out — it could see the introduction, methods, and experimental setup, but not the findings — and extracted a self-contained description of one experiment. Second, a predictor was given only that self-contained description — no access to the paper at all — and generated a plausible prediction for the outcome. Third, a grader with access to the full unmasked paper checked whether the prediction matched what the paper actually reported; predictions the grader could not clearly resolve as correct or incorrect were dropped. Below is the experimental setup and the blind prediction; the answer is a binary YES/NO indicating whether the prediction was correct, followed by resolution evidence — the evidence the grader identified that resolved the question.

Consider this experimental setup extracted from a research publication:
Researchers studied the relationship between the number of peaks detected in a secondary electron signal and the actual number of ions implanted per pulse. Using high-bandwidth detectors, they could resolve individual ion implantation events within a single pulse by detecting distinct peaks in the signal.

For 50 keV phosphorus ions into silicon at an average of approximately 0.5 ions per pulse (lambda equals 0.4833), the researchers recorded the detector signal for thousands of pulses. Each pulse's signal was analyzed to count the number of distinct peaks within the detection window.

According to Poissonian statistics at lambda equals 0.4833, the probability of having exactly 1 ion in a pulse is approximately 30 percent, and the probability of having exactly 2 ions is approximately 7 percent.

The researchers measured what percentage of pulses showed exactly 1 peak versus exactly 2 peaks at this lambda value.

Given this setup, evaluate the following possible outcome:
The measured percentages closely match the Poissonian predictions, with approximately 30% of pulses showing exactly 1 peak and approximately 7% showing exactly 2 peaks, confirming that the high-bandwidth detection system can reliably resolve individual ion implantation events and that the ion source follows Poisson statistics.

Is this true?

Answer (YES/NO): NO